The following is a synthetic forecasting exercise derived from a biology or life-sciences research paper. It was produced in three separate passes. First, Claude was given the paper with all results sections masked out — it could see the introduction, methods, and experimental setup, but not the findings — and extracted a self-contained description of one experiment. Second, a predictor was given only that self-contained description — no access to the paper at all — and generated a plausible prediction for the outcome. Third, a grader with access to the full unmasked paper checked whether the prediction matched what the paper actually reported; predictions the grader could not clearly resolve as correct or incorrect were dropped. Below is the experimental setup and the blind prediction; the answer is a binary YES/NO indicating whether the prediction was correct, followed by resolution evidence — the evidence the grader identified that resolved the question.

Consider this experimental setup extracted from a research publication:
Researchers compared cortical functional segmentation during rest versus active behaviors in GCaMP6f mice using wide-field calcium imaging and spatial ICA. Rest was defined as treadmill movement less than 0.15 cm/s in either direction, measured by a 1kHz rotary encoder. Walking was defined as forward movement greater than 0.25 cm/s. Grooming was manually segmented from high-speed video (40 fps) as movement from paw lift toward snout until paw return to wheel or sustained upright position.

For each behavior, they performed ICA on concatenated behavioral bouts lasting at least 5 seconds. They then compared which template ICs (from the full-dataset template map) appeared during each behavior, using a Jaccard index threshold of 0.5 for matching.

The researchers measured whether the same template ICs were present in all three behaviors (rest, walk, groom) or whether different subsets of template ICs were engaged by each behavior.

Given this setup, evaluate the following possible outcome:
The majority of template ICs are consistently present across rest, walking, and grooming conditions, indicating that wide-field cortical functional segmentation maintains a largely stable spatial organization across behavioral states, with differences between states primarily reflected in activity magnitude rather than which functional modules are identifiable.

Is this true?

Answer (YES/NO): NO